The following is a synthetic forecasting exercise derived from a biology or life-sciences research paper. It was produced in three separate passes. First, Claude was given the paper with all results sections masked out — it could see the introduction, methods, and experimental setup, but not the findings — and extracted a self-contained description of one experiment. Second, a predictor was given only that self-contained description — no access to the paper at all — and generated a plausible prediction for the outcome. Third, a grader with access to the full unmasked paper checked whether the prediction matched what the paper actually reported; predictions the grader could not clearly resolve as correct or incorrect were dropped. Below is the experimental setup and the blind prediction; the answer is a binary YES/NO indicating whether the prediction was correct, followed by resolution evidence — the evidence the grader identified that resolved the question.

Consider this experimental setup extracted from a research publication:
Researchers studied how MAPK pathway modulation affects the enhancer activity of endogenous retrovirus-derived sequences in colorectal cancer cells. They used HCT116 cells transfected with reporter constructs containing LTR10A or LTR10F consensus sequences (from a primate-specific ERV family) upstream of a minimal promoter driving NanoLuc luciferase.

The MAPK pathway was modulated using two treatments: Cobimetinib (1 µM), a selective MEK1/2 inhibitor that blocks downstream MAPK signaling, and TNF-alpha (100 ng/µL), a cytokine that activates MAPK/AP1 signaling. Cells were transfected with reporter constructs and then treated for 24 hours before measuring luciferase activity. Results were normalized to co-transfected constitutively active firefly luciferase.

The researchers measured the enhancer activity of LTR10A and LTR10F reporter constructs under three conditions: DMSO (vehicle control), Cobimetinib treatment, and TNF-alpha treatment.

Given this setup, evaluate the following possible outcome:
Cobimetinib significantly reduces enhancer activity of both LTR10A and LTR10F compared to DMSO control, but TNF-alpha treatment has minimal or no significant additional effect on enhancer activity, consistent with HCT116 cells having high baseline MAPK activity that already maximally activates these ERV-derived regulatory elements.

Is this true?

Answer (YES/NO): NO